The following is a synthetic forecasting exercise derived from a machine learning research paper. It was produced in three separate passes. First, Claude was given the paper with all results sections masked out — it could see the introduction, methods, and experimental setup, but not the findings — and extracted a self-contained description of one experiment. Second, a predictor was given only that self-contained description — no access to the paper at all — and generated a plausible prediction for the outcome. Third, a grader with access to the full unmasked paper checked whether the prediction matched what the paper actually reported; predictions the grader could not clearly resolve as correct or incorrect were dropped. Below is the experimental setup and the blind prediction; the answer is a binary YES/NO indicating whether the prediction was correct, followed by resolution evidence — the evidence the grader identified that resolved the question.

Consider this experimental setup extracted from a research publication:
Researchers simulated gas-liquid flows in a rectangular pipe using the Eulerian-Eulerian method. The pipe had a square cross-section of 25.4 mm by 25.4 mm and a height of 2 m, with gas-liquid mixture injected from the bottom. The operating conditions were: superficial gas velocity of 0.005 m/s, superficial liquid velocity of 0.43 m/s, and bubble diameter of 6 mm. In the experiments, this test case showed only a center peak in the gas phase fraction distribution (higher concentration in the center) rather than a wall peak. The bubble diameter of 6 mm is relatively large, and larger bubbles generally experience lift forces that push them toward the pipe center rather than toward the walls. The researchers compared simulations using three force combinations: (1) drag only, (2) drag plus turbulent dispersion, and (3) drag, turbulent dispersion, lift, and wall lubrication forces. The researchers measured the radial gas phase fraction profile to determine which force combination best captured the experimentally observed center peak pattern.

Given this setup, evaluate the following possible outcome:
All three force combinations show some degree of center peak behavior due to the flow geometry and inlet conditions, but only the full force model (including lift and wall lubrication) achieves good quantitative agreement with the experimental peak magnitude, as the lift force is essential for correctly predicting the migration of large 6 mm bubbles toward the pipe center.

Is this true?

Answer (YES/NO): NO